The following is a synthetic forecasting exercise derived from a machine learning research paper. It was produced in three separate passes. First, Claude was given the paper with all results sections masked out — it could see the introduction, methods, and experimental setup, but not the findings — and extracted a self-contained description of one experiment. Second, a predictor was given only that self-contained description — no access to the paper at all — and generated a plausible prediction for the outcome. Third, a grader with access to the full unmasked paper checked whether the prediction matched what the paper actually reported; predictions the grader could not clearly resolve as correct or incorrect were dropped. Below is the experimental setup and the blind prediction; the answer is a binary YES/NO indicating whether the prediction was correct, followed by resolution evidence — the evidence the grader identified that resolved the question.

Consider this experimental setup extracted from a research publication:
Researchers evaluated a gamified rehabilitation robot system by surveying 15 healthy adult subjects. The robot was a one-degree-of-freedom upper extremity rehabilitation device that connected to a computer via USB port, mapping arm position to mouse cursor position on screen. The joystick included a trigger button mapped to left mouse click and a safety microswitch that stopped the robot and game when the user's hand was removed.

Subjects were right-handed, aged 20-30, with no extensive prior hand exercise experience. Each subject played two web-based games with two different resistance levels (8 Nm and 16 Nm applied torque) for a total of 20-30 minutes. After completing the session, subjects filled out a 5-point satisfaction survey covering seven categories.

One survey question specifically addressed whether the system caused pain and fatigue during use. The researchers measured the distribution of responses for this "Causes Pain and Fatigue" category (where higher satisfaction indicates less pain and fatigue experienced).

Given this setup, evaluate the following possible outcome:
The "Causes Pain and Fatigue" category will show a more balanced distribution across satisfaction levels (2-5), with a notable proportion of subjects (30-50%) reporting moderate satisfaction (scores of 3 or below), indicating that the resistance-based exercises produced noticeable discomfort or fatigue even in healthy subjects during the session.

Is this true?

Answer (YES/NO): NO